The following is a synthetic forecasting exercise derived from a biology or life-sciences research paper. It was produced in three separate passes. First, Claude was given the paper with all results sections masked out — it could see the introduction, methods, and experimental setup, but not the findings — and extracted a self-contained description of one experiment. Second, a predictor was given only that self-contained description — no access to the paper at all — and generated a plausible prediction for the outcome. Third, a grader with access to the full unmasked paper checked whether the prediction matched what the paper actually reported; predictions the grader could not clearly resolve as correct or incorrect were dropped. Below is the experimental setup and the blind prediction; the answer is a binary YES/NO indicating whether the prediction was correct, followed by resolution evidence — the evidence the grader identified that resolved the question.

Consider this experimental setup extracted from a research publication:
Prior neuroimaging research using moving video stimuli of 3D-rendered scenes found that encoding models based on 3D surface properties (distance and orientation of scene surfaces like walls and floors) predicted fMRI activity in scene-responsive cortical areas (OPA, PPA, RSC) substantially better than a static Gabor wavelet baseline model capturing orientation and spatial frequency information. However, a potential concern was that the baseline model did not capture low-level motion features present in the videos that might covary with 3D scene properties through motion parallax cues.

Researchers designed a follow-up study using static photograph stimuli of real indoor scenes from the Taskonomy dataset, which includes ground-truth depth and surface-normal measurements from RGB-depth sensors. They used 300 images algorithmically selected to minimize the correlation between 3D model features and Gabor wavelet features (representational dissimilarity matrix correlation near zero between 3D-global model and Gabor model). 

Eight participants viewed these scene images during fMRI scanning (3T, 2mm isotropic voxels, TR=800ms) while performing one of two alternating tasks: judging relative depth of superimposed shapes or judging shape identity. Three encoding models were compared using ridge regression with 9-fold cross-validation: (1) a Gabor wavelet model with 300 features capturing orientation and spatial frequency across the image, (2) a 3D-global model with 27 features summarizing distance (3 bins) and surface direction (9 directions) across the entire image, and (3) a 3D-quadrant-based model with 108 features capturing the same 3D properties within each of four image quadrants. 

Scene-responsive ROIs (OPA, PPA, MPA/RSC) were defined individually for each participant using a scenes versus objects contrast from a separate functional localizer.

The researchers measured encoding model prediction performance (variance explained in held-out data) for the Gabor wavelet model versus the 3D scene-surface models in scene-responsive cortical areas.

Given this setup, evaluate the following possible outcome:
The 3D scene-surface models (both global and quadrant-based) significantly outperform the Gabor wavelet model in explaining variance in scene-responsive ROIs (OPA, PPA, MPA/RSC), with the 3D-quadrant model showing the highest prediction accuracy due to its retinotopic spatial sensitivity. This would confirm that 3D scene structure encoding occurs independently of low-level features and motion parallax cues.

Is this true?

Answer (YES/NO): NO